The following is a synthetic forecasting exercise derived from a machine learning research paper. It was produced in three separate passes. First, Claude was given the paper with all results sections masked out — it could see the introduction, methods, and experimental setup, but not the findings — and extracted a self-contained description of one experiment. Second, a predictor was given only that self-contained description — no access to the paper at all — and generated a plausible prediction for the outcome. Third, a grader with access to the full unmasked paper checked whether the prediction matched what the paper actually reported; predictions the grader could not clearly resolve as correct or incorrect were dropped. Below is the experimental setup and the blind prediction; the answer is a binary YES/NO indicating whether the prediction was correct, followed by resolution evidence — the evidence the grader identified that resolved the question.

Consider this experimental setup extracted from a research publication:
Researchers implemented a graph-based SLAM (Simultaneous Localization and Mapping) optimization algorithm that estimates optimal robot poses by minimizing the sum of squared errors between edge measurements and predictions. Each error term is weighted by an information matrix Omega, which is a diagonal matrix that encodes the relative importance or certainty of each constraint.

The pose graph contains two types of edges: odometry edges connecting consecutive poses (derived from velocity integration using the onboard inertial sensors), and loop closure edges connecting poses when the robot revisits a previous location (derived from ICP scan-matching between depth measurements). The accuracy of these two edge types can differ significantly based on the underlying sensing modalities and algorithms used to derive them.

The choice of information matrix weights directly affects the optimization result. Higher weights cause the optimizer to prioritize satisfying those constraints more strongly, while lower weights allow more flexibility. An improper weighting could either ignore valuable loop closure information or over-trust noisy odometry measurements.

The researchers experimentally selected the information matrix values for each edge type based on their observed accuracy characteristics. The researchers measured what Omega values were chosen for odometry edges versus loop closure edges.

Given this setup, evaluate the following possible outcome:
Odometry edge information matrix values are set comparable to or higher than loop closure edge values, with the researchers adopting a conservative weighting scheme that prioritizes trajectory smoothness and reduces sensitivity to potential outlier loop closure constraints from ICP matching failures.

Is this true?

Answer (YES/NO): NO